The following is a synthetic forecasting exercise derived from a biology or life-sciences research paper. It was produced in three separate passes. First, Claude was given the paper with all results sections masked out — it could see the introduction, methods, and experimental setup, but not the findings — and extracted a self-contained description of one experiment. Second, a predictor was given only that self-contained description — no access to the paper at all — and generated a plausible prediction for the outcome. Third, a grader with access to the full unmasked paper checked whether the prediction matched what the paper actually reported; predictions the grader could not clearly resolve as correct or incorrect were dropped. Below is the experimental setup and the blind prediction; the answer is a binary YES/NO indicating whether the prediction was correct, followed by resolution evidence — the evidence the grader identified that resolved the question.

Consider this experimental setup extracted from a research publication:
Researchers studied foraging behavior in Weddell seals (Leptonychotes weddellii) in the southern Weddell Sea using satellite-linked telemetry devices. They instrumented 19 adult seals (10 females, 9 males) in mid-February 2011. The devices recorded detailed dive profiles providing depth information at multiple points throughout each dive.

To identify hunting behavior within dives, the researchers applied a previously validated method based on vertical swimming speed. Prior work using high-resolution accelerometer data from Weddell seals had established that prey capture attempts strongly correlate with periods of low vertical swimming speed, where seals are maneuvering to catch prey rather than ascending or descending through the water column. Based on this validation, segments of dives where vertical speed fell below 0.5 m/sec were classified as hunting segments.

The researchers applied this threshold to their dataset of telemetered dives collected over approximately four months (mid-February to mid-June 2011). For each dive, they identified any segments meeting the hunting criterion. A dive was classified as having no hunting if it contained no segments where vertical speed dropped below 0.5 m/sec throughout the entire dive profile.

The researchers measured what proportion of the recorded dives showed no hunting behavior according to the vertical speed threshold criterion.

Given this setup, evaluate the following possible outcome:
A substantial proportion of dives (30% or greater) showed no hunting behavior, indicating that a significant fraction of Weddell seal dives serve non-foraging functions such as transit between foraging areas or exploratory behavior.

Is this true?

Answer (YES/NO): NO